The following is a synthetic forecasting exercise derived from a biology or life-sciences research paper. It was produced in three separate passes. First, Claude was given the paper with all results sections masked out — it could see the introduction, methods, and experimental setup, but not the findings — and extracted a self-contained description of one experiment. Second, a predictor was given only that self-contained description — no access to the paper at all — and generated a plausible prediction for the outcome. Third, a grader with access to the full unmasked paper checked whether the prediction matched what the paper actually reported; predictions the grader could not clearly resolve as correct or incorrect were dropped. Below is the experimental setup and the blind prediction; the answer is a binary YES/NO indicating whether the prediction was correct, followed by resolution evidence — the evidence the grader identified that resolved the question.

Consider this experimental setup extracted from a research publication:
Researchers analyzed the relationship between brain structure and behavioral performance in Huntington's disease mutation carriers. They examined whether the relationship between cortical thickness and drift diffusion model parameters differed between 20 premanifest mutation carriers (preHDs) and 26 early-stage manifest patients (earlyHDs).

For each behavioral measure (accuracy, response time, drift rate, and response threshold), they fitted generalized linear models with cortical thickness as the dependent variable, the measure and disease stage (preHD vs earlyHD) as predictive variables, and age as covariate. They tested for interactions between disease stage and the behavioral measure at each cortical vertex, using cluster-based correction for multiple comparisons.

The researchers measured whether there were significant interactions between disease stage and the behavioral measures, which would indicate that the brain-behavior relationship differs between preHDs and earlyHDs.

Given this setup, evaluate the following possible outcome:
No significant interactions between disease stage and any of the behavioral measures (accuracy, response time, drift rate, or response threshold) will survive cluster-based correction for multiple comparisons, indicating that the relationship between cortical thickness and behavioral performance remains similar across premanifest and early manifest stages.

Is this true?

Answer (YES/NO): YES